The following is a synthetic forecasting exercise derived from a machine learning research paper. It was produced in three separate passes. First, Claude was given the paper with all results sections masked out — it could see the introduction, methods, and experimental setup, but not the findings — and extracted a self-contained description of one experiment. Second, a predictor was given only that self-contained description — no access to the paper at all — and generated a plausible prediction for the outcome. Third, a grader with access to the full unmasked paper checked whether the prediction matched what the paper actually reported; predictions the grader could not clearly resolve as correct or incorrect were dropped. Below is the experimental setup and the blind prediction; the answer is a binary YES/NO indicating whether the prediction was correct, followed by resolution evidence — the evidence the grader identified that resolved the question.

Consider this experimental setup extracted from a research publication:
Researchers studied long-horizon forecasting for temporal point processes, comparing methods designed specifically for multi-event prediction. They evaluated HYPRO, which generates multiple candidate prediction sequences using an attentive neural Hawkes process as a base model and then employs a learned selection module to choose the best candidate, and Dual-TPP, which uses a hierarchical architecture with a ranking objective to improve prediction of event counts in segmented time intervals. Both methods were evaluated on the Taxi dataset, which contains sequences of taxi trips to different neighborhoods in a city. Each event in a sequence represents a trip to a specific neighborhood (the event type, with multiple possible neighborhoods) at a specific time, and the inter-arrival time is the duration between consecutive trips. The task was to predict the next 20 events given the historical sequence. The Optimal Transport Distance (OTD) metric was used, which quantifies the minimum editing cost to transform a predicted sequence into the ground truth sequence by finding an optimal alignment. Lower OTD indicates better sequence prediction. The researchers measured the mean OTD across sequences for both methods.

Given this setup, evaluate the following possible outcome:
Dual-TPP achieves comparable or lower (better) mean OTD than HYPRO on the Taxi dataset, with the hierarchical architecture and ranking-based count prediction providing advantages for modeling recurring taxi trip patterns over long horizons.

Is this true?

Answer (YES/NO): NO